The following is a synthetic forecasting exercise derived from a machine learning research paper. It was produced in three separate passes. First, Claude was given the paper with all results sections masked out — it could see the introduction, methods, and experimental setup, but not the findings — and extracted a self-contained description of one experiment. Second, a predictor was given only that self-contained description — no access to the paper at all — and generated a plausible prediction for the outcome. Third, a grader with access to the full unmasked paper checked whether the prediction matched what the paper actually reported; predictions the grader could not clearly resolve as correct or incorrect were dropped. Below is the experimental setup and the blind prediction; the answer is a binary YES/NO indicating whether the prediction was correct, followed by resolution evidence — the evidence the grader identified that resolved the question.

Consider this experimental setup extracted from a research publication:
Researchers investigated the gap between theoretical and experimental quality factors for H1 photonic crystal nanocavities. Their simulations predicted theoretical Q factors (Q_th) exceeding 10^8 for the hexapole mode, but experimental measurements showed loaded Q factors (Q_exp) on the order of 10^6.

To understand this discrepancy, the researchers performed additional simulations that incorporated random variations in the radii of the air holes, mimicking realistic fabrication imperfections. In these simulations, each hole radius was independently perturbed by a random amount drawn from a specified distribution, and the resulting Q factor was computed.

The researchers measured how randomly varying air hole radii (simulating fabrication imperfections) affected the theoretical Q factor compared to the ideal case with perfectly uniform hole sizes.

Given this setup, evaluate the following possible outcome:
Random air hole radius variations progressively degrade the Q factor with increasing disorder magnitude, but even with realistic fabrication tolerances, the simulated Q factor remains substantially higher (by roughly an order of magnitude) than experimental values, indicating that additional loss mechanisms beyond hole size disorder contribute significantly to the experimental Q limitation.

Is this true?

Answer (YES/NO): NO